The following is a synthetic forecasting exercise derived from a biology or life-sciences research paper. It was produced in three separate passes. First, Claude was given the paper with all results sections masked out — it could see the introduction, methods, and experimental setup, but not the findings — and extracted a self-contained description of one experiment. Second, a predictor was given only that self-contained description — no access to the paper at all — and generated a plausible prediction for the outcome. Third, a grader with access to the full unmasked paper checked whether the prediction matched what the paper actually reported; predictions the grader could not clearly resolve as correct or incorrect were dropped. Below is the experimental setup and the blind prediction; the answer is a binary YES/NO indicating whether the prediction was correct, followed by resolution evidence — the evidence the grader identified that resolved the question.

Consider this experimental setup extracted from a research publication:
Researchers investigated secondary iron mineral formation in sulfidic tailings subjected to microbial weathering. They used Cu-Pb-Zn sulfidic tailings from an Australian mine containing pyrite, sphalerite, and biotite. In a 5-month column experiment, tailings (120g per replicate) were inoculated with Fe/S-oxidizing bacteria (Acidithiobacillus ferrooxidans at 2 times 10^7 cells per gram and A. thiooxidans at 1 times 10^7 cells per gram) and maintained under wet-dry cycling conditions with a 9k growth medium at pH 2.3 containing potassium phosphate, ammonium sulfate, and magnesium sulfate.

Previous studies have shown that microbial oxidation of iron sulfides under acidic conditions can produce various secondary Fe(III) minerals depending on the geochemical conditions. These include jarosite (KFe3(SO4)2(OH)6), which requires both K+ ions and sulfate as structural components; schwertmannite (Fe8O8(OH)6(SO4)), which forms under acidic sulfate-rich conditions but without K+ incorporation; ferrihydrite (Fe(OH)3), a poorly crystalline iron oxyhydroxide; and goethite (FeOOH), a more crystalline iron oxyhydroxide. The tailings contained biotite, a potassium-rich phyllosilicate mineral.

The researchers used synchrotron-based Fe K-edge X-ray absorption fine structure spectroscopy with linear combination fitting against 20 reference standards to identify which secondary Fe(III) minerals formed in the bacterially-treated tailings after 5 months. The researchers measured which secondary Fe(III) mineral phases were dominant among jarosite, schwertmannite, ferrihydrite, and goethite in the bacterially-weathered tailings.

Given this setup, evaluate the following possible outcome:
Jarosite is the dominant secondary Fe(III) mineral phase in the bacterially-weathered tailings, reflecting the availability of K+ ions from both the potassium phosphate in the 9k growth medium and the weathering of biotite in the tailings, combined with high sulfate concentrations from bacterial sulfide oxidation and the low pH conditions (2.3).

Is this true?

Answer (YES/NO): YES